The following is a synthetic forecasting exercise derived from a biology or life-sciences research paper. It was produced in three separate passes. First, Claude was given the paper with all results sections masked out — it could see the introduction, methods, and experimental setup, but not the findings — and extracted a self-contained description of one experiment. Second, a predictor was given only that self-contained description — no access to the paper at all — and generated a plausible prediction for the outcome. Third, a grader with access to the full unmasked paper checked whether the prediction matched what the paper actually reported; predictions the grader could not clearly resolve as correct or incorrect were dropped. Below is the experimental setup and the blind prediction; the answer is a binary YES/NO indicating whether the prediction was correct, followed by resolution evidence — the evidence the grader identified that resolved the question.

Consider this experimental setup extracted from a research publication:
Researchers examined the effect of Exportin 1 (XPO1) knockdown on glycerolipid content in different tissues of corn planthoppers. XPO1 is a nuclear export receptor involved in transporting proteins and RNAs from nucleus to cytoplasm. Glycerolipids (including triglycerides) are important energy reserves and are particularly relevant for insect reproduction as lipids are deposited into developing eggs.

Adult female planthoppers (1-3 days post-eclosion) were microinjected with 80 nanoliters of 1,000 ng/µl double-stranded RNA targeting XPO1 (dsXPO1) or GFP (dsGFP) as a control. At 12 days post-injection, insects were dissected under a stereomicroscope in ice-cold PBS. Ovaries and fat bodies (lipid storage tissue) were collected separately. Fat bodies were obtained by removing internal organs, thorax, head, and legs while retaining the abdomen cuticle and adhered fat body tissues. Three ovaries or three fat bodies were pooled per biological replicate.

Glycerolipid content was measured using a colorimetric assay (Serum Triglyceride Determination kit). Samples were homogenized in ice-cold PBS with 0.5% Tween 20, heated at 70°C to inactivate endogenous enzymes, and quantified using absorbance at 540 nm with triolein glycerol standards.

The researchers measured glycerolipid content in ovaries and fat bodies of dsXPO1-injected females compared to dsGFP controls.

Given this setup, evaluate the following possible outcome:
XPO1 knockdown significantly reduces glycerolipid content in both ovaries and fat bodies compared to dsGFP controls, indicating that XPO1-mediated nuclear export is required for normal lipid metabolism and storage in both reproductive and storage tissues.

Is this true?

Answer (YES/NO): NO